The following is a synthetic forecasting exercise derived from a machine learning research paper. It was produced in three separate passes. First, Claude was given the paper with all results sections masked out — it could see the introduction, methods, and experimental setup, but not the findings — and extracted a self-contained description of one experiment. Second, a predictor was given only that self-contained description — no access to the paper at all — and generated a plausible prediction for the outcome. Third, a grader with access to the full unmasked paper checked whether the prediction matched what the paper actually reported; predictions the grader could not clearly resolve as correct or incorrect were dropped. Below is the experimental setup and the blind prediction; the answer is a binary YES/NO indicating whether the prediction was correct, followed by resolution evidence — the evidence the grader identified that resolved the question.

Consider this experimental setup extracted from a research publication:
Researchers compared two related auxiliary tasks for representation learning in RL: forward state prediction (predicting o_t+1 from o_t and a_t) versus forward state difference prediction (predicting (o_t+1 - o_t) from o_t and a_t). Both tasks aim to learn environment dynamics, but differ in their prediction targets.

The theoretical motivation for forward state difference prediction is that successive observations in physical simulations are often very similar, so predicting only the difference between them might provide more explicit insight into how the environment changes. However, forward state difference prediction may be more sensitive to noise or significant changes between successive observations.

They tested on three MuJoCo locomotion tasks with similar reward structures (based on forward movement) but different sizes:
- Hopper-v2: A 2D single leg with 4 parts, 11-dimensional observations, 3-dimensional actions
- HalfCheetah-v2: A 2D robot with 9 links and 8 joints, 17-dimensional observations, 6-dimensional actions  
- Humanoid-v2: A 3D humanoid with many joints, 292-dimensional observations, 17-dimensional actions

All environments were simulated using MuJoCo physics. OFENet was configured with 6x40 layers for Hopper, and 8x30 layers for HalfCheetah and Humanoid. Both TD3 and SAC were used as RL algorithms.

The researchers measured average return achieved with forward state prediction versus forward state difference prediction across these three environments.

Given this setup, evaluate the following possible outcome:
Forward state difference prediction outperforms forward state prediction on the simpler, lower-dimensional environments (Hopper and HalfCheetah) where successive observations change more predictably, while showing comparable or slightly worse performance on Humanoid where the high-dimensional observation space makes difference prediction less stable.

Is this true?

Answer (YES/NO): NO